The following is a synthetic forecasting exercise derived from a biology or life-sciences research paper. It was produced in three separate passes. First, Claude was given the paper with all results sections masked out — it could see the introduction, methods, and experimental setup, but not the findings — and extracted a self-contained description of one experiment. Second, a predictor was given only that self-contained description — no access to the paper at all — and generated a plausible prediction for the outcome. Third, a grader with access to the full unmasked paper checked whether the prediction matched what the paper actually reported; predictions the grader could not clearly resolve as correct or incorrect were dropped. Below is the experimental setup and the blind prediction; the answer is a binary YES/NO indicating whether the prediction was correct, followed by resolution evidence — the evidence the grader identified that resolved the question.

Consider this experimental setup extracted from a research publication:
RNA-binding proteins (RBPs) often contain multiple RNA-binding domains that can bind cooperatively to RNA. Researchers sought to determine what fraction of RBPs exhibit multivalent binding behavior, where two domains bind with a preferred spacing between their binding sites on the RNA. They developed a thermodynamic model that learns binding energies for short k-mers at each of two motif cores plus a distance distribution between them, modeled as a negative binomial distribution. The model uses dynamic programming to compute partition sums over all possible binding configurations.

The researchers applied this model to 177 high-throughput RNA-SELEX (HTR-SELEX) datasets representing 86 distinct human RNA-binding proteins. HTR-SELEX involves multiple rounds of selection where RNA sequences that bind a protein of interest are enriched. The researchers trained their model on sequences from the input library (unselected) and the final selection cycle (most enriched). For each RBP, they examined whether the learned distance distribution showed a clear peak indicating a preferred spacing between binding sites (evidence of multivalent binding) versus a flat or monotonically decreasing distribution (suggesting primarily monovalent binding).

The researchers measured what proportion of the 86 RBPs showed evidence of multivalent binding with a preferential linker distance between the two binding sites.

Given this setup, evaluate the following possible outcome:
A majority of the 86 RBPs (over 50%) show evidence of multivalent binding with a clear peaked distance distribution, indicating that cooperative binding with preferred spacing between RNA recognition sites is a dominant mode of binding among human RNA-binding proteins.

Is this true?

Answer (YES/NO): NO